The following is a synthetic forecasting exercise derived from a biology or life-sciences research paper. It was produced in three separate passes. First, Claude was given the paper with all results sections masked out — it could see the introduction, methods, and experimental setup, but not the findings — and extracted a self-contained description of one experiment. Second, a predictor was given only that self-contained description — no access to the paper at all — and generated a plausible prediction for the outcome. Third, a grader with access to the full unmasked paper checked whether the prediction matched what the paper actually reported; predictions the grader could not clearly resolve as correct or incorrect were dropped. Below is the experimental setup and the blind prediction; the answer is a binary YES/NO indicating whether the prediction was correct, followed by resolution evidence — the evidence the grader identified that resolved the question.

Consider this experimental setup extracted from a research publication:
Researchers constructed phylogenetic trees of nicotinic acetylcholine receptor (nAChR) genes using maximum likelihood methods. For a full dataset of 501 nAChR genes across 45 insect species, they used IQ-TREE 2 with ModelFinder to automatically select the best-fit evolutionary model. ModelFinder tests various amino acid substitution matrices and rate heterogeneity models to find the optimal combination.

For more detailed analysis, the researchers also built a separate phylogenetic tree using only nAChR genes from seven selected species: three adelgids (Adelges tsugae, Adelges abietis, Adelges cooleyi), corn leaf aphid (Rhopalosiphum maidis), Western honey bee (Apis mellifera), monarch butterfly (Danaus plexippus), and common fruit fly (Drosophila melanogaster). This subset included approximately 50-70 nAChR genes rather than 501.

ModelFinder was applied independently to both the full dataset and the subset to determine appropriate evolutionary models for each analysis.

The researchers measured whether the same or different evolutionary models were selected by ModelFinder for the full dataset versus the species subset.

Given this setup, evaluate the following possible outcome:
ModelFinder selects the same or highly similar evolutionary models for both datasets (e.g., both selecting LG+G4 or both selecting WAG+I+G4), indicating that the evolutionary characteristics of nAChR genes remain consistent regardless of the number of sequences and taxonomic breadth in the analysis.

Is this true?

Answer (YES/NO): NO